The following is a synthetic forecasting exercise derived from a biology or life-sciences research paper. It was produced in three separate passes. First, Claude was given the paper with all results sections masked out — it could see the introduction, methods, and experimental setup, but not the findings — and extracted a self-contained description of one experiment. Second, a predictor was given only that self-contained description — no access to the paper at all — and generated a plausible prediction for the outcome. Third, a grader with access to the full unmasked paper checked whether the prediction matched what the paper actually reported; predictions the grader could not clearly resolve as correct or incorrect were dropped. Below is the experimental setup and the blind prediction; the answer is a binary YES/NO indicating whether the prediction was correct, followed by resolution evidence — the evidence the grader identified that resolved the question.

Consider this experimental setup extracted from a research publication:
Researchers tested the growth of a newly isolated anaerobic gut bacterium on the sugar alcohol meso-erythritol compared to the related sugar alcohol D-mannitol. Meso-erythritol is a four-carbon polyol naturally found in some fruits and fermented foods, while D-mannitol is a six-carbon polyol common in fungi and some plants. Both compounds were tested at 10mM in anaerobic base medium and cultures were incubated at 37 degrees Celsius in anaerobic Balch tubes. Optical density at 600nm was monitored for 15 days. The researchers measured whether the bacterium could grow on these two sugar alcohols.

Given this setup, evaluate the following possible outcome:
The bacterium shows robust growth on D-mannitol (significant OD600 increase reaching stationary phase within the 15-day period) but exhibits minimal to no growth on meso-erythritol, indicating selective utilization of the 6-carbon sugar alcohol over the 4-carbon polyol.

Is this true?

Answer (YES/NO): NO